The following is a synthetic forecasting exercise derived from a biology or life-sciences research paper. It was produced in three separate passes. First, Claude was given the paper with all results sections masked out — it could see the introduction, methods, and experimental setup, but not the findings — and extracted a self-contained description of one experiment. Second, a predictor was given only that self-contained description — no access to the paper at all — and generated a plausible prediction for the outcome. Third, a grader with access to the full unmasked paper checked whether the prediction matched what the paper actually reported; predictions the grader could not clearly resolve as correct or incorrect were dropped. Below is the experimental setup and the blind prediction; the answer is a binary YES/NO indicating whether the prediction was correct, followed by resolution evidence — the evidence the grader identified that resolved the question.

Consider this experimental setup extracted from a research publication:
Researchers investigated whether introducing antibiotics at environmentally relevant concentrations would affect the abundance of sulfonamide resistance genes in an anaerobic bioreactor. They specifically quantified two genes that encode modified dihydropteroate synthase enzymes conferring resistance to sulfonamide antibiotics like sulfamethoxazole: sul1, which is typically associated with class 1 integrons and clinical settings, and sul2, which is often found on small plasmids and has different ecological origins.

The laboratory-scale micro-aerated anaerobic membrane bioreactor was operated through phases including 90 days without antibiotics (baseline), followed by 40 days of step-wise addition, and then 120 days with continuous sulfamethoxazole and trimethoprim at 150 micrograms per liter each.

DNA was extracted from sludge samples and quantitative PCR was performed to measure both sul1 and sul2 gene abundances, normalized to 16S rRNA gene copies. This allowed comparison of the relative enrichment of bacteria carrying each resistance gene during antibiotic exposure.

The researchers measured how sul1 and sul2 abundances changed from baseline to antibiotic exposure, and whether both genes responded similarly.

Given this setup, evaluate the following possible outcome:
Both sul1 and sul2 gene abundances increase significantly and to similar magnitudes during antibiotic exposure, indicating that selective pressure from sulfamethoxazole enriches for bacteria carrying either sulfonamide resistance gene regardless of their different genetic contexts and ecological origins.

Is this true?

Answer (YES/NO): NO